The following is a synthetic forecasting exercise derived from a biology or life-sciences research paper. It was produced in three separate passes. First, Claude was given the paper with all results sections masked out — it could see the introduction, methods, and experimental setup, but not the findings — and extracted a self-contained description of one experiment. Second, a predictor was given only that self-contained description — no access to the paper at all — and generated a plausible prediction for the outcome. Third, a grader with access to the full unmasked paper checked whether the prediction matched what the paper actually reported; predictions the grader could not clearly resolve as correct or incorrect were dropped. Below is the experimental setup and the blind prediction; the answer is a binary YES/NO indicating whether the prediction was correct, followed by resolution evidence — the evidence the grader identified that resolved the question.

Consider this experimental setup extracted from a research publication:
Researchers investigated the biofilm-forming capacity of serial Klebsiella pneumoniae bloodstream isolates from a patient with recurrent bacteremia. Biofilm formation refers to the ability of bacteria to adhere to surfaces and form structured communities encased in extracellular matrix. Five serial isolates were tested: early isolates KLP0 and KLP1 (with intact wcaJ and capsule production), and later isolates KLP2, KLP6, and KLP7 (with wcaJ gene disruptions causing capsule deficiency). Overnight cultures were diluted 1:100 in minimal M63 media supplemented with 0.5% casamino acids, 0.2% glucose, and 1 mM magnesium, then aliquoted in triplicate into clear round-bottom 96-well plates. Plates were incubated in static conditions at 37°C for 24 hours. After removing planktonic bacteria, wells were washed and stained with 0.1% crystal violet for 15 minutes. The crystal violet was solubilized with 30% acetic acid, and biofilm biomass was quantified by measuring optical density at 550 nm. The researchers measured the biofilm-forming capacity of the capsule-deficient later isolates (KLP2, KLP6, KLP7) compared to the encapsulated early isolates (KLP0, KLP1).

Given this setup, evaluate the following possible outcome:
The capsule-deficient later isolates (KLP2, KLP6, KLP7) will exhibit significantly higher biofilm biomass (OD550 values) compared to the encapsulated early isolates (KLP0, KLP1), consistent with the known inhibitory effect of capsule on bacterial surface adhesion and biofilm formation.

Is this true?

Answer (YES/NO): NO